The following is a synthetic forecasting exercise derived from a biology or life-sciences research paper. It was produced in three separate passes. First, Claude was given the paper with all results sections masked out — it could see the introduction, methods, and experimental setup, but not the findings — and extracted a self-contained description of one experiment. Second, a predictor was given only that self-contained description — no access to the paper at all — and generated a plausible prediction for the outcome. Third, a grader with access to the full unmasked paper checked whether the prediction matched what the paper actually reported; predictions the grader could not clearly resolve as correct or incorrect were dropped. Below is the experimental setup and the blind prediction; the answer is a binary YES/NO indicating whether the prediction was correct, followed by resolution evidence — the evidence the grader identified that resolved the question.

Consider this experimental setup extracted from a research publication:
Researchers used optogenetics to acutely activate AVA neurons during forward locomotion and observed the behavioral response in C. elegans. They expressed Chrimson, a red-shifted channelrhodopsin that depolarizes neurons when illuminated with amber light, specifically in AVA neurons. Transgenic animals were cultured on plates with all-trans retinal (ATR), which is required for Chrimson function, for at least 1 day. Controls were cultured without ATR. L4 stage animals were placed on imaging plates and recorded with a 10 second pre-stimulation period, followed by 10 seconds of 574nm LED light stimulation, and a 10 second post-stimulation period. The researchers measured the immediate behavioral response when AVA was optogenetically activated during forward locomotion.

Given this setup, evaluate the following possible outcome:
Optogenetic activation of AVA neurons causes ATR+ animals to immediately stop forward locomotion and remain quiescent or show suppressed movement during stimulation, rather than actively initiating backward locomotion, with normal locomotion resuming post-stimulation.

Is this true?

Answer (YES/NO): NO